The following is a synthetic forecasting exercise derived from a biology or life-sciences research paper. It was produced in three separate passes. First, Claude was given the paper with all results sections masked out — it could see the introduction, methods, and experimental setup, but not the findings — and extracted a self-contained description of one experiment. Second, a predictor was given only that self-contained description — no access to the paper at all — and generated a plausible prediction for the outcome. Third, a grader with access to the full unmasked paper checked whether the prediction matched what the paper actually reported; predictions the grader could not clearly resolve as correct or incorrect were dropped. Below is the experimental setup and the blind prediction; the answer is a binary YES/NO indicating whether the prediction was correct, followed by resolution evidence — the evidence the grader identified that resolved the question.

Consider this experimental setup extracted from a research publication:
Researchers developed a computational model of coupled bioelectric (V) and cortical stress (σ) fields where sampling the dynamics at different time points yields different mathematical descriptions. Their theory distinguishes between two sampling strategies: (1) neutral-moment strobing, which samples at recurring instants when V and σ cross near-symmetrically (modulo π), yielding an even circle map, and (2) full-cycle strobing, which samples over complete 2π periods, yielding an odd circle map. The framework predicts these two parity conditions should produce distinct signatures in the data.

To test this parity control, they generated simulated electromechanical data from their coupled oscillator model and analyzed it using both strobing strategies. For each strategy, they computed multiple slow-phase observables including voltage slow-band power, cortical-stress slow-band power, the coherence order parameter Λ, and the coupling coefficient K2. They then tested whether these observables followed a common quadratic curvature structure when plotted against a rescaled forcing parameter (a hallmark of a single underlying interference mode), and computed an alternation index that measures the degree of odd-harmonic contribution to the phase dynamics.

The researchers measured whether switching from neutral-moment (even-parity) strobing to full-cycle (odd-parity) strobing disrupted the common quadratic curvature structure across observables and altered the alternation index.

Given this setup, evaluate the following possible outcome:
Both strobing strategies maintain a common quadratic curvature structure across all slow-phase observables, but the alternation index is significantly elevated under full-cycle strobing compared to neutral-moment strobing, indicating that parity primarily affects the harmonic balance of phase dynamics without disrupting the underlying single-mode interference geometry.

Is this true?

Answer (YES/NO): NO